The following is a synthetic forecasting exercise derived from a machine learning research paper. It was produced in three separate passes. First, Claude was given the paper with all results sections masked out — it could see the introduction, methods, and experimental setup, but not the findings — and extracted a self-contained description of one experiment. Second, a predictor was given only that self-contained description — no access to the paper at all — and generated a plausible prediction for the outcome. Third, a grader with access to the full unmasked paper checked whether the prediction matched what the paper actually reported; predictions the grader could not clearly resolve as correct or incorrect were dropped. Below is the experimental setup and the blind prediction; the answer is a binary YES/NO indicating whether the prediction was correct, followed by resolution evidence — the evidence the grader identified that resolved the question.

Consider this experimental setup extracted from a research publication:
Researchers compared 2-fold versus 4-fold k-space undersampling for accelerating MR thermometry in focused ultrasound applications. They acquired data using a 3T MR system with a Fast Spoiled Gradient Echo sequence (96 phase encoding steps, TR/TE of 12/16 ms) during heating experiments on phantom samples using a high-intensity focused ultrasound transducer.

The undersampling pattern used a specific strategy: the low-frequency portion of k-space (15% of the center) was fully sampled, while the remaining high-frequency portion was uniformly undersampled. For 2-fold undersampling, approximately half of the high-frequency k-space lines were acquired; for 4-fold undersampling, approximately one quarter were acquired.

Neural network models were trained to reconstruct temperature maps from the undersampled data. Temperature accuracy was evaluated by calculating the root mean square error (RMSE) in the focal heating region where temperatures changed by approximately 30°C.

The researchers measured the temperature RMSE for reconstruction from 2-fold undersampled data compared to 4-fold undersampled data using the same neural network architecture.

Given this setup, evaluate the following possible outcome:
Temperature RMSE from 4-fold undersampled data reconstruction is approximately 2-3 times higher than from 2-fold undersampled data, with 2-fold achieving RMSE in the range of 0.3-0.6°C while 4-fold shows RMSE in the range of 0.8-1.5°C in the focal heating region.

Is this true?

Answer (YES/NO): NO